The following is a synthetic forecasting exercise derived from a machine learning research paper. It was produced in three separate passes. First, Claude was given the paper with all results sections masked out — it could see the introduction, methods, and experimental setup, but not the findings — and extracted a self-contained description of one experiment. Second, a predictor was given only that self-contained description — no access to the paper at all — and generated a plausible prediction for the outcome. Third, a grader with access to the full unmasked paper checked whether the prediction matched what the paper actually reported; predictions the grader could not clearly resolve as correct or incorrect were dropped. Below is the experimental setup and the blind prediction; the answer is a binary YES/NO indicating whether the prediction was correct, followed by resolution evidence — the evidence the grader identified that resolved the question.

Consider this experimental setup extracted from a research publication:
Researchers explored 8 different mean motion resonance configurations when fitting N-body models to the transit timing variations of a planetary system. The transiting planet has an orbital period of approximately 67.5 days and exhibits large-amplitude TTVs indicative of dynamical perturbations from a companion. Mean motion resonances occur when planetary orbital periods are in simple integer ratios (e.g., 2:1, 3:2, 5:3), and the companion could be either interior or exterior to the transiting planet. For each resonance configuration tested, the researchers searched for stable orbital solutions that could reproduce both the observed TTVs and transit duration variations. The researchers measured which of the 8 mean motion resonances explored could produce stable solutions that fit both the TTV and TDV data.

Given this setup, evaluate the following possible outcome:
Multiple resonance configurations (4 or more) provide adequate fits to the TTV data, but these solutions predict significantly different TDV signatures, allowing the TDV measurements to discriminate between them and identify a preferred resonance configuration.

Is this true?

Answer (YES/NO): NO